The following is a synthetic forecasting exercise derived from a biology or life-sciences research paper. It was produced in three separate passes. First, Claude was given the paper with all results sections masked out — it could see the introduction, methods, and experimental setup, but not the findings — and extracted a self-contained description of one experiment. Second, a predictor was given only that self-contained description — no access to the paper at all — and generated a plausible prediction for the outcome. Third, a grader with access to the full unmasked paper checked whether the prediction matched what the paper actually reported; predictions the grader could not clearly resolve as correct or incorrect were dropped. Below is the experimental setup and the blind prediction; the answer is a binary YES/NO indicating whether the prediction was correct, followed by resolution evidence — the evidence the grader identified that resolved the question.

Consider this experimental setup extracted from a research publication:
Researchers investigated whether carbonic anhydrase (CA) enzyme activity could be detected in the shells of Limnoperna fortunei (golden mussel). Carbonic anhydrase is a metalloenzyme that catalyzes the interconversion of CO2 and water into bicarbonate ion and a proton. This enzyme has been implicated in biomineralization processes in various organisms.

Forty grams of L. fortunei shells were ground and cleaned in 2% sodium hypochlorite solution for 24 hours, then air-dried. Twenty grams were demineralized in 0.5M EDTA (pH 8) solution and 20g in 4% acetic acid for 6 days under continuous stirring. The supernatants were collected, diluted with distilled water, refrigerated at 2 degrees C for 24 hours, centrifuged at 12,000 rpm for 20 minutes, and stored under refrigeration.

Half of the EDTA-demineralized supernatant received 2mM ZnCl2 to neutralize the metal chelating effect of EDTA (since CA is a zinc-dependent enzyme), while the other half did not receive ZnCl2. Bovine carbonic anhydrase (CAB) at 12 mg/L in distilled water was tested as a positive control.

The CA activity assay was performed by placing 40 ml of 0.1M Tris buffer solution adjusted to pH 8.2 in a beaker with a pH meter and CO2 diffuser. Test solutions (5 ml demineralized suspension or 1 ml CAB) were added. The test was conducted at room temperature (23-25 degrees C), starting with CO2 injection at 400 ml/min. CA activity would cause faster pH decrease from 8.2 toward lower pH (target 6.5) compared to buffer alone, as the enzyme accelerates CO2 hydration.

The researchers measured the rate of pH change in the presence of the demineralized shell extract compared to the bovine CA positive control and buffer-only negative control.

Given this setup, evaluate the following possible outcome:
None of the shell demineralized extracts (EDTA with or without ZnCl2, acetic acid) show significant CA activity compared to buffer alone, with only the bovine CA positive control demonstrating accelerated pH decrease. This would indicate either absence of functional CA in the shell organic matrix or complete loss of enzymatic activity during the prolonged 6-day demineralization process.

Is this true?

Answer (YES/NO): NO